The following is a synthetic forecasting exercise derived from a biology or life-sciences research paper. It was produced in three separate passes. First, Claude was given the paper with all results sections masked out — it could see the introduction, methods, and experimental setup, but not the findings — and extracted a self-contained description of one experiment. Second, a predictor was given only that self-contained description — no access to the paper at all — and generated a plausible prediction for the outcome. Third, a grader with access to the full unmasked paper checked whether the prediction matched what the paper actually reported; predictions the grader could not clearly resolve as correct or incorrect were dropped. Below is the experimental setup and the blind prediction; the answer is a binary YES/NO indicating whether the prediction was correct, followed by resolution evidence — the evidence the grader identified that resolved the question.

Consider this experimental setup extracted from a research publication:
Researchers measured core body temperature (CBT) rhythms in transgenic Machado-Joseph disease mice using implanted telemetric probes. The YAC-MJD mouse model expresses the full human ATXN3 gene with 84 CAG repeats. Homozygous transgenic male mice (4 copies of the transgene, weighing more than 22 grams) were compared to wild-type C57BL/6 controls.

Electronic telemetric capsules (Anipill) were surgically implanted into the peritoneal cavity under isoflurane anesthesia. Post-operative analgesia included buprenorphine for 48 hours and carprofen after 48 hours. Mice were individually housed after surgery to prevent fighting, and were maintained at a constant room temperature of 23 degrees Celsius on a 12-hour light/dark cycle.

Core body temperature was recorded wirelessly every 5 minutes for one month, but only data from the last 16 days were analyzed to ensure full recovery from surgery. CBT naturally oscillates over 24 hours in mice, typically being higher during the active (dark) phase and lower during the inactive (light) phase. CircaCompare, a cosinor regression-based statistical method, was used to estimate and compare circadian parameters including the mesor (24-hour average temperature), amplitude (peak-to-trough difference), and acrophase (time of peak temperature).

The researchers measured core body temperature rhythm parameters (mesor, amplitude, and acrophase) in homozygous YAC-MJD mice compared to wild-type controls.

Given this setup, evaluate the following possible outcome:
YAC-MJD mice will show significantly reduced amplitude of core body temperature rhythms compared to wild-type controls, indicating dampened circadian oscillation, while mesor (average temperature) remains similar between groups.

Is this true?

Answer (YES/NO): NO